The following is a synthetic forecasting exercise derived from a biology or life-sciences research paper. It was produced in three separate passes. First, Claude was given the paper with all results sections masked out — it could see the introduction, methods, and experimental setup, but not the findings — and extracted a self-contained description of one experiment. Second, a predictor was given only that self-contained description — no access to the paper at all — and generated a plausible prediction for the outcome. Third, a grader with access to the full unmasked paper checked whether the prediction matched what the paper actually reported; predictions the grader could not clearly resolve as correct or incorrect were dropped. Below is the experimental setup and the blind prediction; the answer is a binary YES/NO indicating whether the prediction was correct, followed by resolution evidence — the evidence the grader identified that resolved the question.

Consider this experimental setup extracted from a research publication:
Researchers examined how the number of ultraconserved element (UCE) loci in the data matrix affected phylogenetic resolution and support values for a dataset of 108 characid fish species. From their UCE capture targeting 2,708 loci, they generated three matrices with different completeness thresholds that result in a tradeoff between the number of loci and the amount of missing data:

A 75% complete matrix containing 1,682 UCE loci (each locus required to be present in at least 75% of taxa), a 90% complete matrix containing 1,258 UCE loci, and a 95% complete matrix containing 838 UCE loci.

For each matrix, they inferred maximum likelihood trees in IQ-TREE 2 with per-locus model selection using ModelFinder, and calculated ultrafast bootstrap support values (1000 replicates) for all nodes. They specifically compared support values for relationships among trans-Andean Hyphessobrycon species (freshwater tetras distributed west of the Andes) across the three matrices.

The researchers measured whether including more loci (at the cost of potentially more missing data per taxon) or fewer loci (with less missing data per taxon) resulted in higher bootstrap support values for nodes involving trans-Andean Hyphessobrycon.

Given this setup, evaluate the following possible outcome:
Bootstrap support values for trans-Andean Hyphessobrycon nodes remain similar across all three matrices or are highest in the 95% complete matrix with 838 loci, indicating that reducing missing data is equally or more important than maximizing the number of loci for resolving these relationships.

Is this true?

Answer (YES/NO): YES